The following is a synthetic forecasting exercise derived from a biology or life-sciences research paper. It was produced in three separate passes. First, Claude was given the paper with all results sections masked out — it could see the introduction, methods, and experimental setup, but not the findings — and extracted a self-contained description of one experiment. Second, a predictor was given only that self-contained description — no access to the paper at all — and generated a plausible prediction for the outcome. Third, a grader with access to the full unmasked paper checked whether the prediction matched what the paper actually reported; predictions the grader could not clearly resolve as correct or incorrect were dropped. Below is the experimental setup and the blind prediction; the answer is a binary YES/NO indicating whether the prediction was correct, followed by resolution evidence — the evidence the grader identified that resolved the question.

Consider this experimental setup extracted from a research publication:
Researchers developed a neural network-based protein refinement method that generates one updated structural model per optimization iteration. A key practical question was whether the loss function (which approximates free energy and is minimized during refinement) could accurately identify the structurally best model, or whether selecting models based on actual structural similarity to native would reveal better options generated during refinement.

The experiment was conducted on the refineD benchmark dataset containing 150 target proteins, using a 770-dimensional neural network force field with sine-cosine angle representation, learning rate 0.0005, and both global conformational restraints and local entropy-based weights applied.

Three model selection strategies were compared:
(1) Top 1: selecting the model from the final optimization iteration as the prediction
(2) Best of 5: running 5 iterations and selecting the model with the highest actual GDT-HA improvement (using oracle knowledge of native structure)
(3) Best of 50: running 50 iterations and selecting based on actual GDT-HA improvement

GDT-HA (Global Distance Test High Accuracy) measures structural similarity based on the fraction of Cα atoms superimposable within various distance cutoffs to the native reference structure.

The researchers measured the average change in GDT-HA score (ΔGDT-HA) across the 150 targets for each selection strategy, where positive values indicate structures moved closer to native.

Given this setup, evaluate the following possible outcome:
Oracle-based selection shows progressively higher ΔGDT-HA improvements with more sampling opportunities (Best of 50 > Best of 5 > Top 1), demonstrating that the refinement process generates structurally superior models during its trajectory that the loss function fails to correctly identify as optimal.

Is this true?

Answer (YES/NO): YES